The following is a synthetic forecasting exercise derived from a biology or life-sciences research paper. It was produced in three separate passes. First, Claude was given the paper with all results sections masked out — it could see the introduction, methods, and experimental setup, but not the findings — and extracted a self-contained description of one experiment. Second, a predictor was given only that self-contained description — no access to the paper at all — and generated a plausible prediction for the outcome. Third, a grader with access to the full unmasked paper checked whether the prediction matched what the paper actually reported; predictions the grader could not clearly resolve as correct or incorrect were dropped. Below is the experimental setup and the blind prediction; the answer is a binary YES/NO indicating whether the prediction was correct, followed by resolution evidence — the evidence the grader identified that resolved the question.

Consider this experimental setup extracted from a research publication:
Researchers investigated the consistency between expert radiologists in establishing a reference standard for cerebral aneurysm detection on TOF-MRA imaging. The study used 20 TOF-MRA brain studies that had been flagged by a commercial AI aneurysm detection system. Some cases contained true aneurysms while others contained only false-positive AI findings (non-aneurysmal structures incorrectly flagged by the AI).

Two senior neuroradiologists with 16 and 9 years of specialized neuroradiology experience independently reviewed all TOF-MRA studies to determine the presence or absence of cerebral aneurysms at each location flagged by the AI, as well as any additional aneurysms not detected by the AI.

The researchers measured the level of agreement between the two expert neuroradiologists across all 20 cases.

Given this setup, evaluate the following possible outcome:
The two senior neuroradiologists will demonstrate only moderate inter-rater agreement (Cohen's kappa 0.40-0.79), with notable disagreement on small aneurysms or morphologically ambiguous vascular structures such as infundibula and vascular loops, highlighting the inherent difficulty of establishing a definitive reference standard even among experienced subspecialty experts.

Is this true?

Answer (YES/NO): NO